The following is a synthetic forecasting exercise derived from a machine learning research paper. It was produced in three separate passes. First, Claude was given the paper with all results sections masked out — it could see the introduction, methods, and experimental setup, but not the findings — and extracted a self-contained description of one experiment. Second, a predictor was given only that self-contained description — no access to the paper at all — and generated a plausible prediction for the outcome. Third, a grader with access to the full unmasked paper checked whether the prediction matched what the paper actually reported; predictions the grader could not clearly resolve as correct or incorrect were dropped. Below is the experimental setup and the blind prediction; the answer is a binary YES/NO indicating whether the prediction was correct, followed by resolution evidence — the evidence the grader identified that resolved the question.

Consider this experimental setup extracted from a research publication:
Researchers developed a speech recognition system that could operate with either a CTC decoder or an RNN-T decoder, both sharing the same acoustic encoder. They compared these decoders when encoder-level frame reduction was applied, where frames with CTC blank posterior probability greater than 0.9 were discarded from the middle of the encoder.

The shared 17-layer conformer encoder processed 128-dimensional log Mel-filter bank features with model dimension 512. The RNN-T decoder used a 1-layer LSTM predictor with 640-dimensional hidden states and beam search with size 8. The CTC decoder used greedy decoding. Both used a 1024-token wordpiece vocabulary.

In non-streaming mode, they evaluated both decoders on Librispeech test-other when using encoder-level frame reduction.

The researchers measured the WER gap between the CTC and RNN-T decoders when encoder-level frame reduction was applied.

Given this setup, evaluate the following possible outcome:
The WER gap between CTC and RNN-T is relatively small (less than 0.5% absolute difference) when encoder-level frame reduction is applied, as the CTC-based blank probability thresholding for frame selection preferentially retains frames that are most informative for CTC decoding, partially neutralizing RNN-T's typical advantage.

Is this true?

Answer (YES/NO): NO